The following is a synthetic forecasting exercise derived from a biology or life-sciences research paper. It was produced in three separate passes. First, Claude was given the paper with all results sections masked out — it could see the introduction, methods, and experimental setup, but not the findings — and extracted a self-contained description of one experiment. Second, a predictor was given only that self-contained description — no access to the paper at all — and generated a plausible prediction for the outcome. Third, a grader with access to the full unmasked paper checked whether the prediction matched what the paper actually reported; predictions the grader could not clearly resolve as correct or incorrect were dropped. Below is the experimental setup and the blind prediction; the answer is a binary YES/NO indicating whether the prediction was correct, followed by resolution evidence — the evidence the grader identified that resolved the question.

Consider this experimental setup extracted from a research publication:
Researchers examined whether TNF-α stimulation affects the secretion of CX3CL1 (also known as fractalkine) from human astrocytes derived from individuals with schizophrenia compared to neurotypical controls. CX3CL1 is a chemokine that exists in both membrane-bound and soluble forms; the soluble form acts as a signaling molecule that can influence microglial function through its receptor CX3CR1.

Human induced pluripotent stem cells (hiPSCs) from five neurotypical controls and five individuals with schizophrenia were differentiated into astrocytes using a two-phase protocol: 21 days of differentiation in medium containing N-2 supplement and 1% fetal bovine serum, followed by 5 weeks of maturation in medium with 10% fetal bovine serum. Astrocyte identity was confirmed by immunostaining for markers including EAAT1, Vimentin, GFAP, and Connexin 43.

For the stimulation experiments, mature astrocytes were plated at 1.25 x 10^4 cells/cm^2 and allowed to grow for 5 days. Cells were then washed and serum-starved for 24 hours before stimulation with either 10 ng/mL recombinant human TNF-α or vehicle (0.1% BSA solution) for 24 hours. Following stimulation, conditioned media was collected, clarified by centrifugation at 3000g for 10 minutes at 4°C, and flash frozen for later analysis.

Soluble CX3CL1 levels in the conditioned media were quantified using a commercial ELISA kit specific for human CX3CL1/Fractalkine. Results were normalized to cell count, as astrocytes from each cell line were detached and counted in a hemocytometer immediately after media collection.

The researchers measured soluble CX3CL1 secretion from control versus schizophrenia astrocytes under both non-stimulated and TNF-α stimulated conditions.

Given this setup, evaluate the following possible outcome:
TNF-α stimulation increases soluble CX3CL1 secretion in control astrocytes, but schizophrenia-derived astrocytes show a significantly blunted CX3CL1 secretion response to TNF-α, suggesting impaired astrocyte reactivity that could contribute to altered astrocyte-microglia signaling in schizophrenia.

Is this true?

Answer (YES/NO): NO